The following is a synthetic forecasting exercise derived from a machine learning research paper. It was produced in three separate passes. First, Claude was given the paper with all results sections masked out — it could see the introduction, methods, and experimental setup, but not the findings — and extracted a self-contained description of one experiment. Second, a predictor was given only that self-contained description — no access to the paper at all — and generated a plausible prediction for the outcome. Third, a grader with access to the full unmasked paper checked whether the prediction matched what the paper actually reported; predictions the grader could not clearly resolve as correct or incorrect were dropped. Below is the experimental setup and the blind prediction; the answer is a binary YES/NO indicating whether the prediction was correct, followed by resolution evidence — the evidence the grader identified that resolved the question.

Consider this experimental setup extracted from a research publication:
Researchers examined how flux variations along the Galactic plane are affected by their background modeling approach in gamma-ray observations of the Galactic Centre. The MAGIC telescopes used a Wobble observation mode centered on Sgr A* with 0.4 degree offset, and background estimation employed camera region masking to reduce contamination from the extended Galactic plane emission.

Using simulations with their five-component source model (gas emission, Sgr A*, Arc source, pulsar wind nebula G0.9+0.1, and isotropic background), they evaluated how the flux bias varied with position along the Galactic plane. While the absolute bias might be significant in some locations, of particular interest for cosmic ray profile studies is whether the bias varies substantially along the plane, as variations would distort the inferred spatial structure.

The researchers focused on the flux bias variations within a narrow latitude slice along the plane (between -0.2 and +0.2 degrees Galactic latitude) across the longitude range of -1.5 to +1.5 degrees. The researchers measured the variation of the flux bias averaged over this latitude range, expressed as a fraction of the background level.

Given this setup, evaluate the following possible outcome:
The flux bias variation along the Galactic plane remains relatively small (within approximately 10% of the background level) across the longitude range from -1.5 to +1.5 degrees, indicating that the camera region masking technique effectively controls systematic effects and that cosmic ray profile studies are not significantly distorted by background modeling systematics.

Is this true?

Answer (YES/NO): YES